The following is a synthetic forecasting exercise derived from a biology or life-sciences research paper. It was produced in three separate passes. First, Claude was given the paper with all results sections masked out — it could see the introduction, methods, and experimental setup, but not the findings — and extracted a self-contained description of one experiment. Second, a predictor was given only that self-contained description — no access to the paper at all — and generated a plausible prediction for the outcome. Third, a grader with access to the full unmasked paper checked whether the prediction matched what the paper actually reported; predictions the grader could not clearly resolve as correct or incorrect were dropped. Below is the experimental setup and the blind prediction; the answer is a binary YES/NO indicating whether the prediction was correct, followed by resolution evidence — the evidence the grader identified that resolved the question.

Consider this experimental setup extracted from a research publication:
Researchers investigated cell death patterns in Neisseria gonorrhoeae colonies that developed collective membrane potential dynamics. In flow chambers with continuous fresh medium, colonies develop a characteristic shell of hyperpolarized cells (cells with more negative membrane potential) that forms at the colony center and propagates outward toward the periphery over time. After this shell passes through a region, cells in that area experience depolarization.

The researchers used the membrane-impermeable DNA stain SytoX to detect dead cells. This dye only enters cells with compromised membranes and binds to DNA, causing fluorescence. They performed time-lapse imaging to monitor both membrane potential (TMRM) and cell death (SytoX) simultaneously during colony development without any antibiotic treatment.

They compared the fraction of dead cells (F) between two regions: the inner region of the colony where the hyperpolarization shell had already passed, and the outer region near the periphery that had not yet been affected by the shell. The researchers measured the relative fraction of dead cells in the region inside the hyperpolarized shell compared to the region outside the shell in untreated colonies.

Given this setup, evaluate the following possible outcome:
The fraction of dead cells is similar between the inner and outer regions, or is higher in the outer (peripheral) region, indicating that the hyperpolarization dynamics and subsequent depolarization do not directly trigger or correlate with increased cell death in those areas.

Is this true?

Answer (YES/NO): NO